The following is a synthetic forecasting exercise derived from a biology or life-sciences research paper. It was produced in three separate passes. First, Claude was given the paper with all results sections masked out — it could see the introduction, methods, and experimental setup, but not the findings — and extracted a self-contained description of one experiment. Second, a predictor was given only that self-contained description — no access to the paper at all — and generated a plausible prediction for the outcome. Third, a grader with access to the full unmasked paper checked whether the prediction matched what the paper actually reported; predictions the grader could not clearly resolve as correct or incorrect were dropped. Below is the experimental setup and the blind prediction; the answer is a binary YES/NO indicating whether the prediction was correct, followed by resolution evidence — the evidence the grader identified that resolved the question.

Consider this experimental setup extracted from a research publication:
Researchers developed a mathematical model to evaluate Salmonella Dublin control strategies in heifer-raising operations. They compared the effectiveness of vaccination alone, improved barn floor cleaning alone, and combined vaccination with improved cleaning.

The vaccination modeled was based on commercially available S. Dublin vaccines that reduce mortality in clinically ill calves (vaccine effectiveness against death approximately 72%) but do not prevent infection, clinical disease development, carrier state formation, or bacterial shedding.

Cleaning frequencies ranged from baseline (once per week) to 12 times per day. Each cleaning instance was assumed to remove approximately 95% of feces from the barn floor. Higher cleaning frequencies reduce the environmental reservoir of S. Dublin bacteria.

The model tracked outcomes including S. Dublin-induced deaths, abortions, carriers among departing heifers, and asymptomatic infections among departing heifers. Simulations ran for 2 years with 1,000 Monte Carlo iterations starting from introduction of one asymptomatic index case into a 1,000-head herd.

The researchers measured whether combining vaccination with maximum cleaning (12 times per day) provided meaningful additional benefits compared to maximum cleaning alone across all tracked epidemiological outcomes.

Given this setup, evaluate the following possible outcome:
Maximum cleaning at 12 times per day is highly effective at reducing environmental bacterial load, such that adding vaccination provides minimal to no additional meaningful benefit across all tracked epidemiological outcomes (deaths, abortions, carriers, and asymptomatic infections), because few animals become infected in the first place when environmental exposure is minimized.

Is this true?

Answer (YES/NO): NO